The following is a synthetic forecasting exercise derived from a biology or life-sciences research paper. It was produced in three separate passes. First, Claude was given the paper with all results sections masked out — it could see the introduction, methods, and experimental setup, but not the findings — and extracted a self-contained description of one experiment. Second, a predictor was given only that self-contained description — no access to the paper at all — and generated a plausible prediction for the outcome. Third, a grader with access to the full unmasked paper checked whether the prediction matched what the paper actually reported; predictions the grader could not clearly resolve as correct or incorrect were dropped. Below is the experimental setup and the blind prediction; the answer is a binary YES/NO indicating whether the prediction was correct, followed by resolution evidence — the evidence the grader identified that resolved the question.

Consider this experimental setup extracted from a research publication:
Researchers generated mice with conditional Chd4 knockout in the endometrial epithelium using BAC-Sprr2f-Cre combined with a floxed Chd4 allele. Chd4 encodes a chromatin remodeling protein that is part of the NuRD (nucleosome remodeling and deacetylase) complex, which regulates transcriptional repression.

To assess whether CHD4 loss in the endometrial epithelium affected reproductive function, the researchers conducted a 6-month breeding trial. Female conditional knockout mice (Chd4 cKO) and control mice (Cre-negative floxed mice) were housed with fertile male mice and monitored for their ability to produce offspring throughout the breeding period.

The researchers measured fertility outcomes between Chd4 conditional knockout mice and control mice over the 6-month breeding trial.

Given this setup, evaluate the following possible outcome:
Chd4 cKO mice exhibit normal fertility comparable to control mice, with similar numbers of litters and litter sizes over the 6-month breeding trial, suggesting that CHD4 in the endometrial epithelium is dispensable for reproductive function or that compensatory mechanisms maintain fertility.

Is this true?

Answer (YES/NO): YES